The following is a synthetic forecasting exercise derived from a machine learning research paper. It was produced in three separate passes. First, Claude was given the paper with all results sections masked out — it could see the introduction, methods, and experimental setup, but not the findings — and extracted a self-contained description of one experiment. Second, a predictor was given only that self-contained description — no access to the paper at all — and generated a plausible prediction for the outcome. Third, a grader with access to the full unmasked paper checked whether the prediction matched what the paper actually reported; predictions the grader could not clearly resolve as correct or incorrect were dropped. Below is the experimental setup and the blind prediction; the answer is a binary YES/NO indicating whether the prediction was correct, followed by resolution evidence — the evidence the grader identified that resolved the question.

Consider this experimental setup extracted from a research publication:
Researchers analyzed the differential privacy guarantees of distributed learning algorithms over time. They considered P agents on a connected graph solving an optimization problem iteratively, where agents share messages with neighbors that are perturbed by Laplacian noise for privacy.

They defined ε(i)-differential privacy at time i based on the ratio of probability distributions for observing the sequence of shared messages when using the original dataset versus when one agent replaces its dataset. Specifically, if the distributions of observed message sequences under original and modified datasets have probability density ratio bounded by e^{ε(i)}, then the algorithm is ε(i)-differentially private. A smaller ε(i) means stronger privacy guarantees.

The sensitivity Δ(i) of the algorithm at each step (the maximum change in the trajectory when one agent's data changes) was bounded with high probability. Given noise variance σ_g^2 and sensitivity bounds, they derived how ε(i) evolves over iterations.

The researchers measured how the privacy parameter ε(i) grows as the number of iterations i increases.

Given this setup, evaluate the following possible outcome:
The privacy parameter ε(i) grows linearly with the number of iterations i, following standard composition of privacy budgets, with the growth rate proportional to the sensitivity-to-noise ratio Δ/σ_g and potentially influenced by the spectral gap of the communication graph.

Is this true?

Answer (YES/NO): YES